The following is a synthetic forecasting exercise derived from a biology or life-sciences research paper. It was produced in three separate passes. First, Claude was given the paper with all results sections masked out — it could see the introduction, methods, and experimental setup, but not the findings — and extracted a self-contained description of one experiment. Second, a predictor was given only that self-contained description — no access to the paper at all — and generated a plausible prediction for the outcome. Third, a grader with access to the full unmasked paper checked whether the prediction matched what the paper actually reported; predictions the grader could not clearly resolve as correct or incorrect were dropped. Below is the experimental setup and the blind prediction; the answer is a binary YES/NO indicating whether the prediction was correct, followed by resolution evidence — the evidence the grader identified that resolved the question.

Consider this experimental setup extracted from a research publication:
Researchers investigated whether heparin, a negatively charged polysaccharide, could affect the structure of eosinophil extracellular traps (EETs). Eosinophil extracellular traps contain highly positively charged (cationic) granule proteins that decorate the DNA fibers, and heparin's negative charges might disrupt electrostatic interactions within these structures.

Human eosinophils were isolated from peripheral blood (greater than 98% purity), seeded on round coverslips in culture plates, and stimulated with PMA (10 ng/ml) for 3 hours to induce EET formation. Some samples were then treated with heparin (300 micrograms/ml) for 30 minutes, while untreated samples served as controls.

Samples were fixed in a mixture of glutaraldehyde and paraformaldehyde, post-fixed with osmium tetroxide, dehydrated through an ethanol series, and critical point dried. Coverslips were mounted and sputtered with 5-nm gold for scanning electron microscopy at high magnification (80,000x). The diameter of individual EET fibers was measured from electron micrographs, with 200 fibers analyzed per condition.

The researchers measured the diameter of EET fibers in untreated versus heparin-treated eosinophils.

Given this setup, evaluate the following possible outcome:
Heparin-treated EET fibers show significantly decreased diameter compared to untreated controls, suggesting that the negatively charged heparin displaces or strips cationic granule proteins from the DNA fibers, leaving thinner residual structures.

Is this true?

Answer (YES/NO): YES